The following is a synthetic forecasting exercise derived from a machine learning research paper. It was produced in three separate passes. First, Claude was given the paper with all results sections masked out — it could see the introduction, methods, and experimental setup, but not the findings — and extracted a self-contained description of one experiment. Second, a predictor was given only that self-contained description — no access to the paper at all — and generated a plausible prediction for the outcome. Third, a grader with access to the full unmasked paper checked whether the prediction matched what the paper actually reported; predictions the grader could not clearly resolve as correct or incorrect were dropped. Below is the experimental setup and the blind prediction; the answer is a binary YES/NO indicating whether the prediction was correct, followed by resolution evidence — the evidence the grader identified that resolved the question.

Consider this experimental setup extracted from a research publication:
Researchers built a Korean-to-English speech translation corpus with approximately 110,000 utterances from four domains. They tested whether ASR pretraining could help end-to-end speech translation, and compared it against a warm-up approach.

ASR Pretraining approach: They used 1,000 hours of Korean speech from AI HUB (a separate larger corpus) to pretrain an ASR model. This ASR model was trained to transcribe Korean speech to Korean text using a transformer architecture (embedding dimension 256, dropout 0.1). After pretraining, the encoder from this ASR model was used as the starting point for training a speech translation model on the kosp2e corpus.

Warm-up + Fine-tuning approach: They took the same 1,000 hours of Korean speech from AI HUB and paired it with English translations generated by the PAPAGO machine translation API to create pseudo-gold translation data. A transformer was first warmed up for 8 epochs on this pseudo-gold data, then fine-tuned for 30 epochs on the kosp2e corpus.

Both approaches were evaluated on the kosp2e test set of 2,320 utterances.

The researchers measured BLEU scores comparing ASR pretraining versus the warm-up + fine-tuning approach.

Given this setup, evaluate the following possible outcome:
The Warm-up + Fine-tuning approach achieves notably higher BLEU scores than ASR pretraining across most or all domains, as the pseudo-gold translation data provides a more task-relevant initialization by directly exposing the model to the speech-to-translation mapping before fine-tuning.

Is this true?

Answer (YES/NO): NO